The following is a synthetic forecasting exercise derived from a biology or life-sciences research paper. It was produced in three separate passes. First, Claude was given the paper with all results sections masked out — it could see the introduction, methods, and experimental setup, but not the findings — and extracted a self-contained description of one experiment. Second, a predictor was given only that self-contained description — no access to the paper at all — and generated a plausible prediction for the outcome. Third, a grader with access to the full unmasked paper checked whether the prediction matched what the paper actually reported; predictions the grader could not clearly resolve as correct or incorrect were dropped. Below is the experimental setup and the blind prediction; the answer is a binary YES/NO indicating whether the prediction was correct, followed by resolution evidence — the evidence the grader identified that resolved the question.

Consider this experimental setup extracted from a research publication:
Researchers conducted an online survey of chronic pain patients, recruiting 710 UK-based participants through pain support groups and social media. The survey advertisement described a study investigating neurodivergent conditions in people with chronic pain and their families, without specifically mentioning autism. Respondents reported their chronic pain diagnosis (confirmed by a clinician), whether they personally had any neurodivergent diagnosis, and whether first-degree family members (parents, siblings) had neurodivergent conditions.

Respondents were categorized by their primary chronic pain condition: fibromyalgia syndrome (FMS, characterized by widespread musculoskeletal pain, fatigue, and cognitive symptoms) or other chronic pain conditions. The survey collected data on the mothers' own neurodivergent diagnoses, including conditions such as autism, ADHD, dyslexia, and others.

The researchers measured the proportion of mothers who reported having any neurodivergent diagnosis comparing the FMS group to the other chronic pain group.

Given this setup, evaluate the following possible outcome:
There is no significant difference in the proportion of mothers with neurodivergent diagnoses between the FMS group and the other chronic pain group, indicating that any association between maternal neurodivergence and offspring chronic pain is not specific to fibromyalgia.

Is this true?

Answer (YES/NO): NO